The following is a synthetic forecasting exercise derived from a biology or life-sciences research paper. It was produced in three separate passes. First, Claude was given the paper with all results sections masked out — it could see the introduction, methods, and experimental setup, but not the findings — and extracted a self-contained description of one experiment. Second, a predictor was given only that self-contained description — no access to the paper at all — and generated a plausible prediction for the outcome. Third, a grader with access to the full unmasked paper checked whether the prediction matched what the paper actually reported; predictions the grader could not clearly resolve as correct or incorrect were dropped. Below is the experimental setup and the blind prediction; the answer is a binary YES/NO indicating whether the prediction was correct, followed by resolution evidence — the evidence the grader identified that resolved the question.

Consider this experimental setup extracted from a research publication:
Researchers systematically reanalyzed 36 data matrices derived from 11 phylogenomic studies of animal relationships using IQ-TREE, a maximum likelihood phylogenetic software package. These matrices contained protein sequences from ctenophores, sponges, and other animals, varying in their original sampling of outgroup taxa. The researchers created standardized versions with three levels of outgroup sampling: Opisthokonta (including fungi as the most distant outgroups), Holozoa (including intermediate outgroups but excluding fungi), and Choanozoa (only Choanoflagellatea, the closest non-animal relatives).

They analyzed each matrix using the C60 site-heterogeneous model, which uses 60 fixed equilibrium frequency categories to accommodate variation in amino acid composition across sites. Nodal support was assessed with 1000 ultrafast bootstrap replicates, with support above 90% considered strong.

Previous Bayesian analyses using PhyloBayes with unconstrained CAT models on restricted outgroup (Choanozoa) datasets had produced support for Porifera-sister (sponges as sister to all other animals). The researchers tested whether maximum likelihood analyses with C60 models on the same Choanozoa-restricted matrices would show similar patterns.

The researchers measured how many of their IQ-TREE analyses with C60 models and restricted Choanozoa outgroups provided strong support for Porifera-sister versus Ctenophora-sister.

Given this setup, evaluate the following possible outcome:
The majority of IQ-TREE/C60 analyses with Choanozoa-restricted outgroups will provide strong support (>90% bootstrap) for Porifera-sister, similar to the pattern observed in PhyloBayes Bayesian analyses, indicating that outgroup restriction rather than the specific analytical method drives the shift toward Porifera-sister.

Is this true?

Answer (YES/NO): NO